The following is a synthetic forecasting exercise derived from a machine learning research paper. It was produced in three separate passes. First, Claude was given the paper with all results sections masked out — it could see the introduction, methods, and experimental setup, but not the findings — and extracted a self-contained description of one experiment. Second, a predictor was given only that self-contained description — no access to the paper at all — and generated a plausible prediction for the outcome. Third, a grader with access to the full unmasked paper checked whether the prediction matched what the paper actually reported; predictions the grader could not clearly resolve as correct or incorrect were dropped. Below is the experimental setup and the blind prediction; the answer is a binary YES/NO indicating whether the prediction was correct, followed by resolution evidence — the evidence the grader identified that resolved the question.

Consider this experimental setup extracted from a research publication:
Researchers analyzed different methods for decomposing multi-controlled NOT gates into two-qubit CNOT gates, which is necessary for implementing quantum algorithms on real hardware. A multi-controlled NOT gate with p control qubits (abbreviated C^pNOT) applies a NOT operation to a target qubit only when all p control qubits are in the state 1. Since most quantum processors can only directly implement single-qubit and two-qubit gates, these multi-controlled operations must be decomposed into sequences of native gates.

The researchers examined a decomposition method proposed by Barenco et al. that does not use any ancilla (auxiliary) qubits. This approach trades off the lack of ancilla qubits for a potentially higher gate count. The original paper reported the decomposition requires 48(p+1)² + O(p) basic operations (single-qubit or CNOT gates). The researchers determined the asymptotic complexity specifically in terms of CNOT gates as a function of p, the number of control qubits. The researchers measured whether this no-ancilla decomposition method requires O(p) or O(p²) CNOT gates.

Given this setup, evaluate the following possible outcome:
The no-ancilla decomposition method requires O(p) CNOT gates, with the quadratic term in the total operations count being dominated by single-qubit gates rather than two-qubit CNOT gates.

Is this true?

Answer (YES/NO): NO